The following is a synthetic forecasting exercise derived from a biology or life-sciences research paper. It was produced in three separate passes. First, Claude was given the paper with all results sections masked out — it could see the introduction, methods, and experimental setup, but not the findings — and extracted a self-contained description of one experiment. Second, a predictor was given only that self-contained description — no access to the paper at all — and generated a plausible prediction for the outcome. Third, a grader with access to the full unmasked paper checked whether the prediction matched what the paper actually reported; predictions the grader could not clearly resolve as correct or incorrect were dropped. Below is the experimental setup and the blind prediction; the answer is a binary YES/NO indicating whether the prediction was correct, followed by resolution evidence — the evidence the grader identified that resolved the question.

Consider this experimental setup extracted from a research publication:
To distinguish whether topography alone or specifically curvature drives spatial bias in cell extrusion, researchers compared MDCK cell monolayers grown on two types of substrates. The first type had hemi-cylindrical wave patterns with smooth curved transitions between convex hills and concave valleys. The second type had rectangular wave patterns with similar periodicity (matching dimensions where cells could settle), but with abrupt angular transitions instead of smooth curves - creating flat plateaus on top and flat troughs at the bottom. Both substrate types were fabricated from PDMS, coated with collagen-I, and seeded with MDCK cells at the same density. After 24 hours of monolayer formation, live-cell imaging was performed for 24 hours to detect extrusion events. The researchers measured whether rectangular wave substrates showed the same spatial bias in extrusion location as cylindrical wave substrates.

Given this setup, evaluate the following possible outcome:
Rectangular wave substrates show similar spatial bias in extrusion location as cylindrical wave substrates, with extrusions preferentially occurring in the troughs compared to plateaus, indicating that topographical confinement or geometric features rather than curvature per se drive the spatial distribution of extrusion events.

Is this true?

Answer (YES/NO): NO